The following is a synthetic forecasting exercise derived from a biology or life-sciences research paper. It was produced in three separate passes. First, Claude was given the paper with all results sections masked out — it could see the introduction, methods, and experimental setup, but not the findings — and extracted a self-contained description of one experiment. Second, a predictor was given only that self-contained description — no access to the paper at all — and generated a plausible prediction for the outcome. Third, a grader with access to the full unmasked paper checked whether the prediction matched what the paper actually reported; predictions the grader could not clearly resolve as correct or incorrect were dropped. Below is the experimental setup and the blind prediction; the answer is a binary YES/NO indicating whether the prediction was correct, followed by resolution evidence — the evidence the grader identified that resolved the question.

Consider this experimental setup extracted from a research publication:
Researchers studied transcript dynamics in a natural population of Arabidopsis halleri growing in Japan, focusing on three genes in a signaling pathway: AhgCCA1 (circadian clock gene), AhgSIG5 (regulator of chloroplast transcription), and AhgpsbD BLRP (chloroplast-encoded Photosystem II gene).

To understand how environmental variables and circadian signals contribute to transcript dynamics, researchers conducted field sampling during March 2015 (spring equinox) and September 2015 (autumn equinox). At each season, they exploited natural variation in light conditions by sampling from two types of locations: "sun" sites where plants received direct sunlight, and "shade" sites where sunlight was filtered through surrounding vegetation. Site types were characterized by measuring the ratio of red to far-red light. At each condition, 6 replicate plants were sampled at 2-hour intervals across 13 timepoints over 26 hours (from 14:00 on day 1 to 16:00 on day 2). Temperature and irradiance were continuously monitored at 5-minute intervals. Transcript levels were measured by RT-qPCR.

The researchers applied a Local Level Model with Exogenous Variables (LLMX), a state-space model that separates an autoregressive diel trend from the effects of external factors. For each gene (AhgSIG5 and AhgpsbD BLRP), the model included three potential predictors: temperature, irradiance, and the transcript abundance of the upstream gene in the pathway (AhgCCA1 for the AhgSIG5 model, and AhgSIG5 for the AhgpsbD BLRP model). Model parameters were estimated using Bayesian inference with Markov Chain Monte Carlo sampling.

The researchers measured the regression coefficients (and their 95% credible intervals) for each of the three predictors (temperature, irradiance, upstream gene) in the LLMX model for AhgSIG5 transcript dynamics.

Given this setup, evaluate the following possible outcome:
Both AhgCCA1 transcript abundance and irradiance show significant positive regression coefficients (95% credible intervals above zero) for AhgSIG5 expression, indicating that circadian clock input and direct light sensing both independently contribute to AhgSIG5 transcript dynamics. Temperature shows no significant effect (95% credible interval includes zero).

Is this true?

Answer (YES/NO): NO